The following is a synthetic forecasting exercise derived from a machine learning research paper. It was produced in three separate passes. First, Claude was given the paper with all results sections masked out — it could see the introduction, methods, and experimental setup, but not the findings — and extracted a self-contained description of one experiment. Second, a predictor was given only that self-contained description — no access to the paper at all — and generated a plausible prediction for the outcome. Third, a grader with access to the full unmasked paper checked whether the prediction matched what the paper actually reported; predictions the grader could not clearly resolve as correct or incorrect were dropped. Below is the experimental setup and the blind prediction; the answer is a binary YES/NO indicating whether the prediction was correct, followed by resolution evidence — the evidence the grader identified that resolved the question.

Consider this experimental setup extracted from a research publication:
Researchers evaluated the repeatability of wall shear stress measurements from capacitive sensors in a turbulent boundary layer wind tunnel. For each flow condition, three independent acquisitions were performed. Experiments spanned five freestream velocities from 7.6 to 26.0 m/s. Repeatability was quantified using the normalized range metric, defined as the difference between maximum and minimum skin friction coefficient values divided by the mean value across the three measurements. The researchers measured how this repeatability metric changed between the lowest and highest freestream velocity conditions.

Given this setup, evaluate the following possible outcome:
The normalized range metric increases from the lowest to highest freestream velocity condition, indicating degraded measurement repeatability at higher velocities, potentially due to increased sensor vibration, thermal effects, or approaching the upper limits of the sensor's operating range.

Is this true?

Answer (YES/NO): NO